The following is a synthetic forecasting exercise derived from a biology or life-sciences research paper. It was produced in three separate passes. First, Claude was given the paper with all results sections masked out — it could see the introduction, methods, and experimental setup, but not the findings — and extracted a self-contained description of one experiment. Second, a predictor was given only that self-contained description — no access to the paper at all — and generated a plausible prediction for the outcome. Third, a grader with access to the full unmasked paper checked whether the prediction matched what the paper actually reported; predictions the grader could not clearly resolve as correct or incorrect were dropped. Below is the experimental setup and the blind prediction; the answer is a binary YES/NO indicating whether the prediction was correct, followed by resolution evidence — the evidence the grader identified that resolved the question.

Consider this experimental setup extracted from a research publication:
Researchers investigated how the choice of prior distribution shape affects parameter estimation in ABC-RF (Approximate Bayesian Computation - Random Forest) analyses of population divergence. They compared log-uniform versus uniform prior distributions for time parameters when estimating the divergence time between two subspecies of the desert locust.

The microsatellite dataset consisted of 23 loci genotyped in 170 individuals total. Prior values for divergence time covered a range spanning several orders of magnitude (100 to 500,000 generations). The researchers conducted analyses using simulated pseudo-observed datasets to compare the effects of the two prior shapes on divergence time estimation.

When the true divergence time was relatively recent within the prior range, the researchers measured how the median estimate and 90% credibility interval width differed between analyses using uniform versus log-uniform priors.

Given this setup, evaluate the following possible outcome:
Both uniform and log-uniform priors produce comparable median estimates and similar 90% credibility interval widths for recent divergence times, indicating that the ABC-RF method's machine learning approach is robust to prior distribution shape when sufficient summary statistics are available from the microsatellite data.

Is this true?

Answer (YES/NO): NO